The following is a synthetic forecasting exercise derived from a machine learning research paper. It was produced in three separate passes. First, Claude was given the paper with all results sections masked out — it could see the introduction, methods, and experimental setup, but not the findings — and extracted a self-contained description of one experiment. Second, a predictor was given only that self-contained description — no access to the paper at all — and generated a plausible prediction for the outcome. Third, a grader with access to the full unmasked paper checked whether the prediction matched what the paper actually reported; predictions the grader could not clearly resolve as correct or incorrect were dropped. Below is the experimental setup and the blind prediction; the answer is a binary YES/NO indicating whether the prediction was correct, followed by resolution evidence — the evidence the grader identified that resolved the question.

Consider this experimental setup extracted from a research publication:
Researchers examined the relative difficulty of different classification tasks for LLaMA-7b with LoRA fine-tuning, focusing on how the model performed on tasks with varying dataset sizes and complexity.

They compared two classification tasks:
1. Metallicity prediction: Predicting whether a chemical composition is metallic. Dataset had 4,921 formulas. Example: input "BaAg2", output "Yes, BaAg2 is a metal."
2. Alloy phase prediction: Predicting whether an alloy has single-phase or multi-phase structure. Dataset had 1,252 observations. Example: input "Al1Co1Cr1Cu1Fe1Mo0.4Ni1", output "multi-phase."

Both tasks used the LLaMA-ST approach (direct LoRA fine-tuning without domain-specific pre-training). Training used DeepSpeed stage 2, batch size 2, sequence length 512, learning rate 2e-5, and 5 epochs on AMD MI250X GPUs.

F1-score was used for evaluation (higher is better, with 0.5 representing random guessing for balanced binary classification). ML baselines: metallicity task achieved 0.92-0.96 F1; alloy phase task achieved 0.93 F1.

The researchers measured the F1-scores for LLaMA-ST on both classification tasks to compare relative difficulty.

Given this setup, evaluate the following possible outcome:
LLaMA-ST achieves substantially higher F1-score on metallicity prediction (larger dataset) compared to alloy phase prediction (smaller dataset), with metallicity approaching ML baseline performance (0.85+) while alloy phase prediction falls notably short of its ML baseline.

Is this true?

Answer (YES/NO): NO